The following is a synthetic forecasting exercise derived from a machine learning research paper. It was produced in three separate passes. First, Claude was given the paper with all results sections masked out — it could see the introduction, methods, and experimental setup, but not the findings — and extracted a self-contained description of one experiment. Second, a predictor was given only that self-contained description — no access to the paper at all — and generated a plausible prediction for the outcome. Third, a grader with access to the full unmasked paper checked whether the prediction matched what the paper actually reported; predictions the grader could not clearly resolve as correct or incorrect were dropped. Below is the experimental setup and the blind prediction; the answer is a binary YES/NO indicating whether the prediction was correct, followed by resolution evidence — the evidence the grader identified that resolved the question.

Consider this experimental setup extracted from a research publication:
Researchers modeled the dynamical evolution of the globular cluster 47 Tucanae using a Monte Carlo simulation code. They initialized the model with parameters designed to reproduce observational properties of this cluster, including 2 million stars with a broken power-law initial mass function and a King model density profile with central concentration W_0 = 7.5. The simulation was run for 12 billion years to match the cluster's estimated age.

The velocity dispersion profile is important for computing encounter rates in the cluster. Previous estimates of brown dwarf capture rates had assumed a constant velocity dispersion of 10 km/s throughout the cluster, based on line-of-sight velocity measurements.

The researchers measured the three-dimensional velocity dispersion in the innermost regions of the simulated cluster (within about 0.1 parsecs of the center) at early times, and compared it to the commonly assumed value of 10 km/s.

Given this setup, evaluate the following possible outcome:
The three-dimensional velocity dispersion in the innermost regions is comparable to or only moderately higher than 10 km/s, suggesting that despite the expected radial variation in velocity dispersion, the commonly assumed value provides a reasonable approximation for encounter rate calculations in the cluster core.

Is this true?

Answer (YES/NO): NO